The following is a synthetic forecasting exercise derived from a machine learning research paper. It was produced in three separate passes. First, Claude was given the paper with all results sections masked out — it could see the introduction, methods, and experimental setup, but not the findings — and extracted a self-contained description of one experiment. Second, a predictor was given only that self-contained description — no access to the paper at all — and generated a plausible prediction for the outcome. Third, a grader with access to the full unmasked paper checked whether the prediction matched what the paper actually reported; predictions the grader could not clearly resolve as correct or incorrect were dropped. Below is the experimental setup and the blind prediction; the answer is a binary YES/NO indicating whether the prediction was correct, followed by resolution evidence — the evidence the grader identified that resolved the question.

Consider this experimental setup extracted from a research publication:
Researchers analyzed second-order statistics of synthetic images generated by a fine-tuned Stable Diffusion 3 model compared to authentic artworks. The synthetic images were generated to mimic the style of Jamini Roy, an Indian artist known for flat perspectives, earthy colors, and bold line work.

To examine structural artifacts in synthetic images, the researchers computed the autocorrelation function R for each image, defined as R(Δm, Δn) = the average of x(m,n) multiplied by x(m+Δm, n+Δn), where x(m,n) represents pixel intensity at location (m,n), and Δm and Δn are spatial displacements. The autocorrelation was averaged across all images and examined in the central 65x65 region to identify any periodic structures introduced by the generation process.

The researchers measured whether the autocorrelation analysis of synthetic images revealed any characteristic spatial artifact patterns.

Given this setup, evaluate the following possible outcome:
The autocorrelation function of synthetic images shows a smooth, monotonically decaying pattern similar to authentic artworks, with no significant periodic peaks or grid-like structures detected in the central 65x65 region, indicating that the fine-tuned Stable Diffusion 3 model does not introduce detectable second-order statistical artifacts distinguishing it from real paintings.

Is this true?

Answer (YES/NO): NO